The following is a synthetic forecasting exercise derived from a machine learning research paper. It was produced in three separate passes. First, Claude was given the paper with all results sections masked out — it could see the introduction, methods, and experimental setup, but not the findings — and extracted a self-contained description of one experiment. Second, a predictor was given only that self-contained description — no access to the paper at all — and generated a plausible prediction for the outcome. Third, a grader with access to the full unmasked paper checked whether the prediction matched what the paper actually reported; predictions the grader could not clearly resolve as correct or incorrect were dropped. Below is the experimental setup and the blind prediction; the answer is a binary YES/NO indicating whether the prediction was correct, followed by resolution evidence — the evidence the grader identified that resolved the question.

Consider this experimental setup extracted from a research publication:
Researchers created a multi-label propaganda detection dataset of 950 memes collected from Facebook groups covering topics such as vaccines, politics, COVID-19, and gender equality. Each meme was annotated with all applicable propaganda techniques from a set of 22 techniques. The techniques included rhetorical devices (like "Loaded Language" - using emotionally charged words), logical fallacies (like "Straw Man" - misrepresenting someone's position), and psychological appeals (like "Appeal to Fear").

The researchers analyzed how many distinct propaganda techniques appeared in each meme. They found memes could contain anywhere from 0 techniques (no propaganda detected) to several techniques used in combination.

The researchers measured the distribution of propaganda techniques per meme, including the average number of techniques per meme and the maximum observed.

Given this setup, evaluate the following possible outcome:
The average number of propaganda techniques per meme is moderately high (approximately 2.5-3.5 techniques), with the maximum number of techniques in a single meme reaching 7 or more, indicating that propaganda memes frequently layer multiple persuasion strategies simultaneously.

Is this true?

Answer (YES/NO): YES